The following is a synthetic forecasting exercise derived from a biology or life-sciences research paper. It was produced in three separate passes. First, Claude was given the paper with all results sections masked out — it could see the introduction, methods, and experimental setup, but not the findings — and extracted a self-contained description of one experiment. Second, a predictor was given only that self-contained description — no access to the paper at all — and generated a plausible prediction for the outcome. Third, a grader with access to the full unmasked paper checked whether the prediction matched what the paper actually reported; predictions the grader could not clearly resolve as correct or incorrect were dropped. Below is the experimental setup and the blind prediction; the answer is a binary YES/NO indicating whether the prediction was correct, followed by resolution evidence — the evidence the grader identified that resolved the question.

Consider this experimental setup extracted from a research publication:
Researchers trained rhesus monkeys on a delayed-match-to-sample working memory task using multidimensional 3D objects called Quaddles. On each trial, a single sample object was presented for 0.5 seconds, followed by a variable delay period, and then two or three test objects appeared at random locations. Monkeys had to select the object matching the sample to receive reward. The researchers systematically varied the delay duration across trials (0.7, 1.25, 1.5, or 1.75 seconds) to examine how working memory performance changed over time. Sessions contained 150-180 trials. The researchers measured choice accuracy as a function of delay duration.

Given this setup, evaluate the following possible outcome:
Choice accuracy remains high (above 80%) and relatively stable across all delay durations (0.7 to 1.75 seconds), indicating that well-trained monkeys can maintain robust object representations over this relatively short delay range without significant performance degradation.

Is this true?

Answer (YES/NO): NO